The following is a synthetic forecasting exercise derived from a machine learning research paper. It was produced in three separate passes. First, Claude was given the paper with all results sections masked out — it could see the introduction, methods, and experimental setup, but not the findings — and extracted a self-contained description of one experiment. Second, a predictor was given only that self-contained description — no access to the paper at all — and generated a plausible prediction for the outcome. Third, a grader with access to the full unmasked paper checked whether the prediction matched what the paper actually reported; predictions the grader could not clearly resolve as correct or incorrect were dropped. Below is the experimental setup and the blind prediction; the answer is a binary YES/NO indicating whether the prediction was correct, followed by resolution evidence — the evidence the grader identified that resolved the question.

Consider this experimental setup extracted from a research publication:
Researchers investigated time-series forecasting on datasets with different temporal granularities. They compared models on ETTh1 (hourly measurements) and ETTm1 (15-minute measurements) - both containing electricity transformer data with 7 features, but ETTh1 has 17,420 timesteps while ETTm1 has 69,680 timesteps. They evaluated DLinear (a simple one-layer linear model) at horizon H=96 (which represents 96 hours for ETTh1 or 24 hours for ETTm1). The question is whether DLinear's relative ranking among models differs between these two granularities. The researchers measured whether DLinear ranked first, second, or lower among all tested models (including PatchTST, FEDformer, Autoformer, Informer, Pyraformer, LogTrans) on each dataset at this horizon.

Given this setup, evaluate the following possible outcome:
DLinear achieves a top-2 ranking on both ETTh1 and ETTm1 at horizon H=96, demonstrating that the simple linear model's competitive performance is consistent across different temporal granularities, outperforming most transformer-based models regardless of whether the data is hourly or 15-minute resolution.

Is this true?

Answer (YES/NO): YES